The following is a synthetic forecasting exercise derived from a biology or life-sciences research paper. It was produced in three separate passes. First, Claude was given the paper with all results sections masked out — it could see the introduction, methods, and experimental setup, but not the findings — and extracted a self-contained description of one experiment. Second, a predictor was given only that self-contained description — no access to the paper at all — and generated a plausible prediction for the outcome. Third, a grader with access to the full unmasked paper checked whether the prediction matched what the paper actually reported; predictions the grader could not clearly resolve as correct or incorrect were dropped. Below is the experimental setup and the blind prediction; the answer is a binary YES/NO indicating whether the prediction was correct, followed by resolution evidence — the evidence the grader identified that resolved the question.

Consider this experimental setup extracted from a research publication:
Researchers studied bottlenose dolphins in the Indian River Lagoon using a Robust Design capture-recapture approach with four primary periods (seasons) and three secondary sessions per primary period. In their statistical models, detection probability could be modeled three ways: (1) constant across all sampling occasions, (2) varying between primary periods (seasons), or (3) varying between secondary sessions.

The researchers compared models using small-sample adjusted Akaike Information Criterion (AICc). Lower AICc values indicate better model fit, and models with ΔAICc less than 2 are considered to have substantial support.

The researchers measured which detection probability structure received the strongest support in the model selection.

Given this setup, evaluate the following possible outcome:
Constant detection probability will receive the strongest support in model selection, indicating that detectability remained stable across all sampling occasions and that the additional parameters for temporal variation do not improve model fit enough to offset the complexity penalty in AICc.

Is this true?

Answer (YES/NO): NO